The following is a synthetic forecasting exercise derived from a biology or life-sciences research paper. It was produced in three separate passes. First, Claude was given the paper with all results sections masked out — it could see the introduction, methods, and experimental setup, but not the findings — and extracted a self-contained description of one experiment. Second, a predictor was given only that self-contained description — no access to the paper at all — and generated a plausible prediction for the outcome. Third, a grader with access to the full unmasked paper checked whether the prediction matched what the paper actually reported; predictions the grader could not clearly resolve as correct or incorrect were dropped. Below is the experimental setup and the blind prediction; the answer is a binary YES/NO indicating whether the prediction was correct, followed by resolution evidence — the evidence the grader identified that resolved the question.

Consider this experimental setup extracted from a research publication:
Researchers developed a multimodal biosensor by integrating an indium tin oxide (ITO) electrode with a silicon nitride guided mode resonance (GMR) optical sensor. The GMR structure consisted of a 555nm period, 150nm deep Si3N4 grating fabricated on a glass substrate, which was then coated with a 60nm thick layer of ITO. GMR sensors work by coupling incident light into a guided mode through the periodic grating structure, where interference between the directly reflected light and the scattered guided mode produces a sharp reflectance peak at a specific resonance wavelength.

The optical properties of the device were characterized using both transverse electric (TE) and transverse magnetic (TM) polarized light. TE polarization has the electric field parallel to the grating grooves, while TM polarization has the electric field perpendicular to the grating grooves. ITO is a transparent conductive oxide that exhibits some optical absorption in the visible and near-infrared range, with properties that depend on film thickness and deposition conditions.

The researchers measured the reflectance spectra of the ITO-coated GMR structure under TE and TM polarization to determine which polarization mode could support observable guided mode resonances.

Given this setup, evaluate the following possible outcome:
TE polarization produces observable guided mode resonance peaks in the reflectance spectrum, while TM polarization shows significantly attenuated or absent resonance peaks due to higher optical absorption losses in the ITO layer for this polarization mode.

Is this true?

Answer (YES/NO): NO